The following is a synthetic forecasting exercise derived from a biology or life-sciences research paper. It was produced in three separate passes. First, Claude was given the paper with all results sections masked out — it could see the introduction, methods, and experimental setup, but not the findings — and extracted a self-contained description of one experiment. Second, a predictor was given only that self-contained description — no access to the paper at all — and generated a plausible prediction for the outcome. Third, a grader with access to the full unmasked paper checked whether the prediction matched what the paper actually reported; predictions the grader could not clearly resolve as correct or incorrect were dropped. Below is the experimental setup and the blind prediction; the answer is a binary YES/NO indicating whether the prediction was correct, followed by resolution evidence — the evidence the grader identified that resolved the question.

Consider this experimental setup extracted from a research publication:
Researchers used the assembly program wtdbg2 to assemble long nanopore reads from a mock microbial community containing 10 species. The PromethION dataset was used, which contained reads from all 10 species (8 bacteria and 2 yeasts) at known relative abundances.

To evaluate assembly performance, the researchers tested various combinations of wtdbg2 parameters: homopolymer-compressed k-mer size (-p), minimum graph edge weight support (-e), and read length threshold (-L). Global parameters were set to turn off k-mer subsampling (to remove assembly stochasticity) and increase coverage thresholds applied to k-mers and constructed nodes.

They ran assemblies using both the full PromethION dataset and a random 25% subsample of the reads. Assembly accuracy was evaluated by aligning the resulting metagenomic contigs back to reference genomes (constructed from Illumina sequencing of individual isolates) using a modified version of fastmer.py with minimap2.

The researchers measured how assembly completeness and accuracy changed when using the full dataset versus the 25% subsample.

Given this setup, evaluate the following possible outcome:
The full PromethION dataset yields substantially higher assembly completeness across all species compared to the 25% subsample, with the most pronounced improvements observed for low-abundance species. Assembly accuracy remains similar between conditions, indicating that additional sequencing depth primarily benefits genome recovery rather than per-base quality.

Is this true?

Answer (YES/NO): NO